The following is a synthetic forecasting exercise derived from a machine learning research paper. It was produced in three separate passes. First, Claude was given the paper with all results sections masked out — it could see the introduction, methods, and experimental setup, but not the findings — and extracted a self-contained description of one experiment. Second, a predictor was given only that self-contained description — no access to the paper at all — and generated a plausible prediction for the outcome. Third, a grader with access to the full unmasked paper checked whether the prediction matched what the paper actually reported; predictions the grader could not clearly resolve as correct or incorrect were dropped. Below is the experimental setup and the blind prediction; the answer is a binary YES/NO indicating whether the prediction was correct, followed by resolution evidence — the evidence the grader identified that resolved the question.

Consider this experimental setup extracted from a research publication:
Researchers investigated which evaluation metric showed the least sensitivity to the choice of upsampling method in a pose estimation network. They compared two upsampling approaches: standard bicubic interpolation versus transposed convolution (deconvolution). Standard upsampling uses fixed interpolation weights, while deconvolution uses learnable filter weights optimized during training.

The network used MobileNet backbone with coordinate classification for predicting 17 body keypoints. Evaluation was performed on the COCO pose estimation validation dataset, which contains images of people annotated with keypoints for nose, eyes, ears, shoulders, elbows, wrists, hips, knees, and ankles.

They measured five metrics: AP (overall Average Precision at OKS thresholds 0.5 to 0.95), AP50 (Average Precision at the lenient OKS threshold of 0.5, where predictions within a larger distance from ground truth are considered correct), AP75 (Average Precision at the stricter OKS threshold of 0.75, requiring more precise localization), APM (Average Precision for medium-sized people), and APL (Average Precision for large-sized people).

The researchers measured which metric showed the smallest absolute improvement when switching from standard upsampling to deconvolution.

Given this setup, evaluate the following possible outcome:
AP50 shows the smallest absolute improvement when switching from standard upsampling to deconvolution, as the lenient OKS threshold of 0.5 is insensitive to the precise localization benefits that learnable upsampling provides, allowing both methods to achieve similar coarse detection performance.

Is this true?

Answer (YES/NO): YES